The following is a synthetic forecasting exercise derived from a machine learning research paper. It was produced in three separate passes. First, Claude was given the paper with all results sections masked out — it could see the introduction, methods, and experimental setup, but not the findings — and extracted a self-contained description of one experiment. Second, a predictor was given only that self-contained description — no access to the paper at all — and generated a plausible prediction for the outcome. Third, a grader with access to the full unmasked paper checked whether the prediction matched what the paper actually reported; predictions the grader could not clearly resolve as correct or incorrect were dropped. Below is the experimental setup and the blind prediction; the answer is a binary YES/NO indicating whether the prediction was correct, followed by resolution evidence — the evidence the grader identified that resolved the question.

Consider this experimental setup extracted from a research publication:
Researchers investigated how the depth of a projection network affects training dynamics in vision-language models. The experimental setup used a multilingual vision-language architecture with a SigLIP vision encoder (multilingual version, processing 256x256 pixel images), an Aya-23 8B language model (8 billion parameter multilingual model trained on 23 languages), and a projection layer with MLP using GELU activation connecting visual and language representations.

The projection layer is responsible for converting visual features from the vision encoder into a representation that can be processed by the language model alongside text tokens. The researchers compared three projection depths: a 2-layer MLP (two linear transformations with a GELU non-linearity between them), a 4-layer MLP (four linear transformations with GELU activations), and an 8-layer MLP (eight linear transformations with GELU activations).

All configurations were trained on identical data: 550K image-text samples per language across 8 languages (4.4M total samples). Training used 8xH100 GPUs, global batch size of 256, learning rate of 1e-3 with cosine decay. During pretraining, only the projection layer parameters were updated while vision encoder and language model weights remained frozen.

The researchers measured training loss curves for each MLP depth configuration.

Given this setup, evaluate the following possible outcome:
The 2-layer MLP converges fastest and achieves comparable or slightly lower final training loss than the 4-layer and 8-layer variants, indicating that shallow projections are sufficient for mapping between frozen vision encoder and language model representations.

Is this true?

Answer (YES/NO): NO